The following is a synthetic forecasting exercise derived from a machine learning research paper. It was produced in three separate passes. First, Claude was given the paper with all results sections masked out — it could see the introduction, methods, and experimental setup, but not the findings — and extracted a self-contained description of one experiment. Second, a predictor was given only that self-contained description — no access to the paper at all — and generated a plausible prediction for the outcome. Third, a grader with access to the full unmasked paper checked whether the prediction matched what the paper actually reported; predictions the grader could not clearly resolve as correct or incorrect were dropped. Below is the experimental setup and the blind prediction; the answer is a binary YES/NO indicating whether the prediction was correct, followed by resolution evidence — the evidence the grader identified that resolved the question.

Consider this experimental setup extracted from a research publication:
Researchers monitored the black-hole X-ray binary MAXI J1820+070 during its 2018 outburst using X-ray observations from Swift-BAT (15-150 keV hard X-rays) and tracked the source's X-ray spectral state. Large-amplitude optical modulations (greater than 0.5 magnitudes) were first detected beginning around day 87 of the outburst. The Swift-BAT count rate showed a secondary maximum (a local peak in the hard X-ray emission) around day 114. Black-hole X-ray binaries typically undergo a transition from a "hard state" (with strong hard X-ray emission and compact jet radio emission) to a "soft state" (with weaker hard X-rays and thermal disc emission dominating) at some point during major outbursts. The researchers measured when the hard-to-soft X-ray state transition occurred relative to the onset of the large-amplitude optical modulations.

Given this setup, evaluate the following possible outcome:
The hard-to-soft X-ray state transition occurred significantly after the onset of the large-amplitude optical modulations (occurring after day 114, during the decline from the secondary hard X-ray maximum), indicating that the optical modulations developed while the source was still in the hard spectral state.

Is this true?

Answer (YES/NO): YES